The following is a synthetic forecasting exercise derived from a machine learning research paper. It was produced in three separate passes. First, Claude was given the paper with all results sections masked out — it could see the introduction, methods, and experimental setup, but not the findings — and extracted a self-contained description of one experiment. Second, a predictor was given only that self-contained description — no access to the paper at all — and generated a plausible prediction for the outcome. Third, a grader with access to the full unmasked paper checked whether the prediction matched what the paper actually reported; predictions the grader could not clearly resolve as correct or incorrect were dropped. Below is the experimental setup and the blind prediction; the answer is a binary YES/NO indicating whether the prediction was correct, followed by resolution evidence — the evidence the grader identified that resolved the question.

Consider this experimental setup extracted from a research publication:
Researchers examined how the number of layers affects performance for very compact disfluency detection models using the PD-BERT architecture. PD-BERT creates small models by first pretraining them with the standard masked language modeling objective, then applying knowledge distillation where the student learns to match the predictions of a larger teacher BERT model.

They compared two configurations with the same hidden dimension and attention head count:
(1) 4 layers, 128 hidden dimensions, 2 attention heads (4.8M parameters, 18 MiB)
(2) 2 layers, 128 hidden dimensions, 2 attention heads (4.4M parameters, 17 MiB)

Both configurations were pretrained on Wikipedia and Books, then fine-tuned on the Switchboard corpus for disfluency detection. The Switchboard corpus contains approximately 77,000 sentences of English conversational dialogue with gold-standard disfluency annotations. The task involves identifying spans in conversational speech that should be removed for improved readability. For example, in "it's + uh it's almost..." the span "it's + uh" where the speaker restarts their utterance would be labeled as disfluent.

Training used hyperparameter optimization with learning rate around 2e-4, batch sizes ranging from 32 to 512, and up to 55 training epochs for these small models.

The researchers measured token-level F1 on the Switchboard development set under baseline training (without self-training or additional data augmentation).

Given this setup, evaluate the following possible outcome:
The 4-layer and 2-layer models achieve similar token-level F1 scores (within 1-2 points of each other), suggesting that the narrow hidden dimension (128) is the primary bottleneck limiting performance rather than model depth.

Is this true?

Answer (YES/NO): NO